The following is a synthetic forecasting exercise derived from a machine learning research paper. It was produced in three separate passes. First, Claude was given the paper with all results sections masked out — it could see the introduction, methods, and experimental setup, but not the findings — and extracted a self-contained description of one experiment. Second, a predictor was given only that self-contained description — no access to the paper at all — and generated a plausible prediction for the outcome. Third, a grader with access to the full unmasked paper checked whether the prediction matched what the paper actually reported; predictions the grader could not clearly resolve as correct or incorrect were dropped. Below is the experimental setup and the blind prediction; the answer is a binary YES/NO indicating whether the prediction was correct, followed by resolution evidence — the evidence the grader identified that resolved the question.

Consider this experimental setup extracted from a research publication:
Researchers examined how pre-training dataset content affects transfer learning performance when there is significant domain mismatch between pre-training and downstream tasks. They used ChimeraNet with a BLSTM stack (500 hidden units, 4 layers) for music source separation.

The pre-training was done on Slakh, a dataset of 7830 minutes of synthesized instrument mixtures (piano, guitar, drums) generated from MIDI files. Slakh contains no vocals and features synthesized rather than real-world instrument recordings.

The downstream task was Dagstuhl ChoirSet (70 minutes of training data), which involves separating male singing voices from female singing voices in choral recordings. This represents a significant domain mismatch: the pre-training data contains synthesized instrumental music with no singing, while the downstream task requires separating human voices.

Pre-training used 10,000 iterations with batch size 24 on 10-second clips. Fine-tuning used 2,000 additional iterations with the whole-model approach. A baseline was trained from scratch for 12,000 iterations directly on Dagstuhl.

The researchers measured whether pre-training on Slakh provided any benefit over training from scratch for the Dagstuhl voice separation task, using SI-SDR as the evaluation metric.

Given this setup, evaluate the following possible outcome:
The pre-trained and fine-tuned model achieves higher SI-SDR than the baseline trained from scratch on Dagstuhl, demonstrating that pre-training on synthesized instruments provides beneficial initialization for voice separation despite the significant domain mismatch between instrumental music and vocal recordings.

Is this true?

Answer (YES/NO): YES